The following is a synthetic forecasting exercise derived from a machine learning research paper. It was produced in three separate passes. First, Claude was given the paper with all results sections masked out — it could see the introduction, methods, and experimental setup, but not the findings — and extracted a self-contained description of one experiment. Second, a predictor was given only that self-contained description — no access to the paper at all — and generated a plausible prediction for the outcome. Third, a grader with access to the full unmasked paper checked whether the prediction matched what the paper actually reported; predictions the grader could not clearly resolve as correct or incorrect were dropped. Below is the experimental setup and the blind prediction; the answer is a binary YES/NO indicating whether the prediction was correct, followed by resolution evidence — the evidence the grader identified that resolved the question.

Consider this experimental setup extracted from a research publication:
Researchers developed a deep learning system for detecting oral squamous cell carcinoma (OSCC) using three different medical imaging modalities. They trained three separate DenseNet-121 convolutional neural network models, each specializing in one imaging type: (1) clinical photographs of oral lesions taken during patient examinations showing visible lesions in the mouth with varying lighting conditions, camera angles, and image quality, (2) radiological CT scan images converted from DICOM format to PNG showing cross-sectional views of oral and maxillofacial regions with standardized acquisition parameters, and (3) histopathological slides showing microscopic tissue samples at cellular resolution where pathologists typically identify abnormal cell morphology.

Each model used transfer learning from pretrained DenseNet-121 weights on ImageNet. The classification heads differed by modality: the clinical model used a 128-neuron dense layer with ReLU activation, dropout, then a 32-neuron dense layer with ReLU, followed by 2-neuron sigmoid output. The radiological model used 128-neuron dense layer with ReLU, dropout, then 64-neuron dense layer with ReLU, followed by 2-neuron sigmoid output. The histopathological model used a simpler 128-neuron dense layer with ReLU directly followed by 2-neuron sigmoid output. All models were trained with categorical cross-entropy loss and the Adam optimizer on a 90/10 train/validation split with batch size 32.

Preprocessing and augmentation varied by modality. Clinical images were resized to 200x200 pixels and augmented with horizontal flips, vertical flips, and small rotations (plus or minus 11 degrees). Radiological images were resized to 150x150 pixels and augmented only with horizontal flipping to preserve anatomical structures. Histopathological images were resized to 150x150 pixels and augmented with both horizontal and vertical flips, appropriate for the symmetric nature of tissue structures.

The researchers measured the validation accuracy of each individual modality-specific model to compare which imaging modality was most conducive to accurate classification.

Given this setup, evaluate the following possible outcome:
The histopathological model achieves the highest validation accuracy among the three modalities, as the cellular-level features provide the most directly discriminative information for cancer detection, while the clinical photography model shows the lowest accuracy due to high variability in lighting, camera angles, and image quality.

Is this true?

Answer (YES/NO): NO